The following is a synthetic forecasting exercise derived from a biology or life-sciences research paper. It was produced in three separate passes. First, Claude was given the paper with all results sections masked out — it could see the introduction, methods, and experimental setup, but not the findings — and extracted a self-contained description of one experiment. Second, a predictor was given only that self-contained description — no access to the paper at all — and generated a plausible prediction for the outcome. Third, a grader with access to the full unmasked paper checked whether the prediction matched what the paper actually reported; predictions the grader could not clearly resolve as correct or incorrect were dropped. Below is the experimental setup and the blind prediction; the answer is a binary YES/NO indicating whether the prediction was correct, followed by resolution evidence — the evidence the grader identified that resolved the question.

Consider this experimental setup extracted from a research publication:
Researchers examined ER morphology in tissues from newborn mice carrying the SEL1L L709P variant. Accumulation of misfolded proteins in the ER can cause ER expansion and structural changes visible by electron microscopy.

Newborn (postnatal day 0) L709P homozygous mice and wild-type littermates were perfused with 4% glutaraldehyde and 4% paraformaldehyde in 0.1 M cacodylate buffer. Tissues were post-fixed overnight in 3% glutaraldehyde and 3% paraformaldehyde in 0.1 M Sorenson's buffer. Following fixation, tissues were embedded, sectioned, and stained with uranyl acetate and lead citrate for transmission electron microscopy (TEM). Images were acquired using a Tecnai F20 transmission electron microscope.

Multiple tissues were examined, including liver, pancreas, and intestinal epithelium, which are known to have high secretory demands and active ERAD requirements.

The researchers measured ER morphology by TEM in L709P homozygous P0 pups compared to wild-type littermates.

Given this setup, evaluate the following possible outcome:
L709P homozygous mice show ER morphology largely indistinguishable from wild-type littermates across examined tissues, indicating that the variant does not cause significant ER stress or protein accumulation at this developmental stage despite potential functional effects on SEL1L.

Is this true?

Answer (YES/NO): NO